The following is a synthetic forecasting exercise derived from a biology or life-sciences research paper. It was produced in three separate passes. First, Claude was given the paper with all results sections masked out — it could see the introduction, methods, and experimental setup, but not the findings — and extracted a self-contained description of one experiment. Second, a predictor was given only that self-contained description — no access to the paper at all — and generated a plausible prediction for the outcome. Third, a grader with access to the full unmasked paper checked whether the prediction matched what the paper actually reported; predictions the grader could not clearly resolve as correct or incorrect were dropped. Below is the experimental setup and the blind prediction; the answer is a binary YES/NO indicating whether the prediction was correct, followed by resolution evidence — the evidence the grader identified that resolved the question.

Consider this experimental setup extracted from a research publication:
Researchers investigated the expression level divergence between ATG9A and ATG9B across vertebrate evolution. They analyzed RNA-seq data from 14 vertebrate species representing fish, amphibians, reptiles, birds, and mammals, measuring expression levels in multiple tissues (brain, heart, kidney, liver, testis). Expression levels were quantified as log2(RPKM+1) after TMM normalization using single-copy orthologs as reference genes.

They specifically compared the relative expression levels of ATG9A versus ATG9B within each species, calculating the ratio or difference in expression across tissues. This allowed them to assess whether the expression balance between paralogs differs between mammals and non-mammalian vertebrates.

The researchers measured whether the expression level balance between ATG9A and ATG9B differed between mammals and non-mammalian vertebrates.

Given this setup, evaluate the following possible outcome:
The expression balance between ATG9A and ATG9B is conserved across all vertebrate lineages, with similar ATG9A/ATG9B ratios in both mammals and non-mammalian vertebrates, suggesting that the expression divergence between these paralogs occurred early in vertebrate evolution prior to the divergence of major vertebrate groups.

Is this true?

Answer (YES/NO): NO